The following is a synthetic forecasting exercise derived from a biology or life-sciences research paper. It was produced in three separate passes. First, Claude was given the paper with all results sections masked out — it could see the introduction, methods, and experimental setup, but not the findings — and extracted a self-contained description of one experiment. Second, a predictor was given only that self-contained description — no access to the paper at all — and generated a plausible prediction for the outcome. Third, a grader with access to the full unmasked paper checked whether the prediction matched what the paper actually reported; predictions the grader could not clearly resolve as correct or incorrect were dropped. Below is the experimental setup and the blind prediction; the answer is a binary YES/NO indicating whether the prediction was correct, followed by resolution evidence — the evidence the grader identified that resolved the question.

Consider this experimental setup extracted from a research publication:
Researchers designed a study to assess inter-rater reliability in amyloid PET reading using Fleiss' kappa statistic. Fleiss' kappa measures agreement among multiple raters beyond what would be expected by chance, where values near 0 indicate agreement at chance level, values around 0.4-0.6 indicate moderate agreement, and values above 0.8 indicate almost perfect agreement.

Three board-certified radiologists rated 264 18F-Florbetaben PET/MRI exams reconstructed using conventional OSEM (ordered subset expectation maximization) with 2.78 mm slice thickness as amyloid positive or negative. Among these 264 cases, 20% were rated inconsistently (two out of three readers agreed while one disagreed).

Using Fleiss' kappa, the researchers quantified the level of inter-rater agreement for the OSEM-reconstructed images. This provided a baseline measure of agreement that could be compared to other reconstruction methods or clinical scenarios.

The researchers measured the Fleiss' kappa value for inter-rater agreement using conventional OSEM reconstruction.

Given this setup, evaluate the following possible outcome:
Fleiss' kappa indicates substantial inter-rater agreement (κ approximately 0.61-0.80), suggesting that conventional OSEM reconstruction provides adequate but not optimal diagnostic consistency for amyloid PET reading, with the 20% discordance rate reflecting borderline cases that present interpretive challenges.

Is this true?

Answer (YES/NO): YES